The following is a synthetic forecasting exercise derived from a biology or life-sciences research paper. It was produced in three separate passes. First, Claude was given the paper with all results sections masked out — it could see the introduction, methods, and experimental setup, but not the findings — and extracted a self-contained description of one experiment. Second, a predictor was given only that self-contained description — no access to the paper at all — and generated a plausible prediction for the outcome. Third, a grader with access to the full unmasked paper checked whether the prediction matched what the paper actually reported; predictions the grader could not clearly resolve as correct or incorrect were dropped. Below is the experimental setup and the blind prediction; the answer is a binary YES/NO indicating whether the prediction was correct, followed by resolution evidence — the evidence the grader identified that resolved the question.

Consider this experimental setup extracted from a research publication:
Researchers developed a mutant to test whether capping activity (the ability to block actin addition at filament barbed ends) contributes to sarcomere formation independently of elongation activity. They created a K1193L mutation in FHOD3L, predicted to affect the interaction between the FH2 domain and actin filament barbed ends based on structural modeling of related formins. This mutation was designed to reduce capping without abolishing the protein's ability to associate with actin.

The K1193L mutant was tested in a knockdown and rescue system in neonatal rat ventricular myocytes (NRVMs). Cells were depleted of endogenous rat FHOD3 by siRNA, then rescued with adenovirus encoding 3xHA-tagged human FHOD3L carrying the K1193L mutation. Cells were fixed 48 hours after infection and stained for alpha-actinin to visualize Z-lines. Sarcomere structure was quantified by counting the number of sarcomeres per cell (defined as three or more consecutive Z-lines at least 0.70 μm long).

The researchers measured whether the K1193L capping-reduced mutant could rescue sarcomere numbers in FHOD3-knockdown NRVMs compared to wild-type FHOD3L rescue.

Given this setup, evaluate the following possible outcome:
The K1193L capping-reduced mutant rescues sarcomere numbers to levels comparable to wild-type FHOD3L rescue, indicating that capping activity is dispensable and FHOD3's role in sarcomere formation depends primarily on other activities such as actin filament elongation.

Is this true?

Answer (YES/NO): YES